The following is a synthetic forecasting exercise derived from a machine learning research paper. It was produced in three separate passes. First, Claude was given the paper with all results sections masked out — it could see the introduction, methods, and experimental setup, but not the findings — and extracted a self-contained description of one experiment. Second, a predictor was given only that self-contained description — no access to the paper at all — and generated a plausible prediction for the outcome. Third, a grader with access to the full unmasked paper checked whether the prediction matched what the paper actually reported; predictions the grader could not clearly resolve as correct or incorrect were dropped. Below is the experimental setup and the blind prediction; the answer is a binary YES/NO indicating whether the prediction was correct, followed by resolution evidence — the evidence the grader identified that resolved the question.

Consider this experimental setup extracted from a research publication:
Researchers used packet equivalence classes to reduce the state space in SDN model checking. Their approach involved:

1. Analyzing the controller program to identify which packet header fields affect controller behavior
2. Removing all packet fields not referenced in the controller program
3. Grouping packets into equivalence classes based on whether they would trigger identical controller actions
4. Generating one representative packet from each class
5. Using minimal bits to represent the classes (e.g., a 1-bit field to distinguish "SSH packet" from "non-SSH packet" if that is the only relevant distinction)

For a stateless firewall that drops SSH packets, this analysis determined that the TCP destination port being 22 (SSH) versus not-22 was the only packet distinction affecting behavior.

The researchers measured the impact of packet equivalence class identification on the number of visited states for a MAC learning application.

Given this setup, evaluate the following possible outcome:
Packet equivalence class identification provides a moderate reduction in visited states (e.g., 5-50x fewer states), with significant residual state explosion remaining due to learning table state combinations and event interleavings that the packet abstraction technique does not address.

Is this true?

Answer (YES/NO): YES